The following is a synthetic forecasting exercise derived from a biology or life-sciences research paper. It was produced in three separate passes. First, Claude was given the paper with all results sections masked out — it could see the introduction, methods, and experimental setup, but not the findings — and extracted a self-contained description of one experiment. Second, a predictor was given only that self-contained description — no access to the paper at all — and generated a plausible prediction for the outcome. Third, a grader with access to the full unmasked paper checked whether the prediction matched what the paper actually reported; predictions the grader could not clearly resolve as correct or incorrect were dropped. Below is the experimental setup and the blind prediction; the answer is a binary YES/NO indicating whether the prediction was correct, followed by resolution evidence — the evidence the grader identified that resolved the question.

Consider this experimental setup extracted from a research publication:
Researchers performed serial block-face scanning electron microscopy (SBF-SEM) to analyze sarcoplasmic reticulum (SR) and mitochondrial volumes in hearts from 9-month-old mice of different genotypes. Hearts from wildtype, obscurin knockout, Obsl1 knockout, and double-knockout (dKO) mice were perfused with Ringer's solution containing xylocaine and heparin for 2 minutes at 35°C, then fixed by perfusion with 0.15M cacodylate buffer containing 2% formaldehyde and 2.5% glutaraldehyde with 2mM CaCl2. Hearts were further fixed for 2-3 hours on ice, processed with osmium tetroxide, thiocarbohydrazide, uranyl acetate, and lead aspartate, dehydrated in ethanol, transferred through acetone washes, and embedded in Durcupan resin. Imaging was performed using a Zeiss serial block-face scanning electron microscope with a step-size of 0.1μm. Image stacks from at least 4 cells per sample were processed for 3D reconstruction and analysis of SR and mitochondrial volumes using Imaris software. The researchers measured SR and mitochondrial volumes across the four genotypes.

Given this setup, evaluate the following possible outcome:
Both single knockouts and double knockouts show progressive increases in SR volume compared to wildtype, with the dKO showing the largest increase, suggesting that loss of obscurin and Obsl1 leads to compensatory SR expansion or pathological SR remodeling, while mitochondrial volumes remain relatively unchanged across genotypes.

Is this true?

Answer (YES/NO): NO